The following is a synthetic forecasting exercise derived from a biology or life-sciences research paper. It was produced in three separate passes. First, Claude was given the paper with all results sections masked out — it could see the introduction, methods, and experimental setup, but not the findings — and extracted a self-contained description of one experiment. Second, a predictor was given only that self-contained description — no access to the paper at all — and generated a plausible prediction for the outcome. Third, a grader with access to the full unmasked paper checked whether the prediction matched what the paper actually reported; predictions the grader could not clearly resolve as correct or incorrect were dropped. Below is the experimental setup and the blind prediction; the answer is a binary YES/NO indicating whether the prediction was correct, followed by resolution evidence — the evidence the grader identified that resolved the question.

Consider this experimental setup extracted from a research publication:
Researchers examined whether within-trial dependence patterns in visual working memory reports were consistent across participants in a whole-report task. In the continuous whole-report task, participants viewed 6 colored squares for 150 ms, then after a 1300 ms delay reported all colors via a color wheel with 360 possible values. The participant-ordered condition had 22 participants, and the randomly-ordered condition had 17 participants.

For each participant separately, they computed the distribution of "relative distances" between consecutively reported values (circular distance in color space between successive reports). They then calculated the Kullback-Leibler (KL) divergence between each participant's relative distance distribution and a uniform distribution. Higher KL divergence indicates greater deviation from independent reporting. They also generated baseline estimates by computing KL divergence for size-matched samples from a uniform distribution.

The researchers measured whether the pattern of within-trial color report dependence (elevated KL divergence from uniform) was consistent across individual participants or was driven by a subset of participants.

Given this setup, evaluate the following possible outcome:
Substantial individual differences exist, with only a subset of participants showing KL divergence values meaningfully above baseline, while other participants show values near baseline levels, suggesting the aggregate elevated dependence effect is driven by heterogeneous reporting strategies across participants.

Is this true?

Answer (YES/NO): NO